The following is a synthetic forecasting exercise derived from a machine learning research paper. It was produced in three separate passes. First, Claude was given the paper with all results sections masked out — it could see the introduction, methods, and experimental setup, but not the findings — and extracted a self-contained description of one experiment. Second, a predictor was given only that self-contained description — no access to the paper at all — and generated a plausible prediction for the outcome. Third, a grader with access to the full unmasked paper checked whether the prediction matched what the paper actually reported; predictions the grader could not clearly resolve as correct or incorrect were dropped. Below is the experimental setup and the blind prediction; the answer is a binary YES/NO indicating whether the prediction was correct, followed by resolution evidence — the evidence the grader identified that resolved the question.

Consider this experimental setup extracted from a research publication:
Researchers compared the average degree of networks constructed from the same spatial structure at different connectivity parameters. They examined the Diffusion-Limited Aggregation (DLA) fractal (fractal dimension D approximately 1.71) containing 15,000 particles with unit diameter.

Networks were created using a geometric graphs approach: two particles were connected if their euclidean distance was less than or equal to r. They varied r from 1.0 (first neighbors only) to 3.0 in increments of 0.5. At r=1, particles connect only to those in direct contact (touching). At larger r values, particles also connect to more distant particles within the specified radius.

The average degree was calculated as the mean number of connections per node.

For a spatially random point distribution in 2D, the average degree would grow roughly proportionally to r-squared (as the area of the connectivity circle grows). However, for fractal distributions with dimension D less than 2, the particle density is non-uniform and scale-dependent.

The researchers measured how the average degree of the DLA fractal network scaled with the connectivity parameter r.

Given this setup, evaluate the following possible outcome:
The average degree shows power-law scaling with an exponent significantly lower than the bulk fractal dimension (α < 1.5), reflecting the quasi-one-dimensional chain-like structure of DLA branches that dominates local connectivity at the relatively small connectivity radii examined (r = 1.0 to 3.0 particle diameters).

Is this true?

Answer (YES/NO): NO